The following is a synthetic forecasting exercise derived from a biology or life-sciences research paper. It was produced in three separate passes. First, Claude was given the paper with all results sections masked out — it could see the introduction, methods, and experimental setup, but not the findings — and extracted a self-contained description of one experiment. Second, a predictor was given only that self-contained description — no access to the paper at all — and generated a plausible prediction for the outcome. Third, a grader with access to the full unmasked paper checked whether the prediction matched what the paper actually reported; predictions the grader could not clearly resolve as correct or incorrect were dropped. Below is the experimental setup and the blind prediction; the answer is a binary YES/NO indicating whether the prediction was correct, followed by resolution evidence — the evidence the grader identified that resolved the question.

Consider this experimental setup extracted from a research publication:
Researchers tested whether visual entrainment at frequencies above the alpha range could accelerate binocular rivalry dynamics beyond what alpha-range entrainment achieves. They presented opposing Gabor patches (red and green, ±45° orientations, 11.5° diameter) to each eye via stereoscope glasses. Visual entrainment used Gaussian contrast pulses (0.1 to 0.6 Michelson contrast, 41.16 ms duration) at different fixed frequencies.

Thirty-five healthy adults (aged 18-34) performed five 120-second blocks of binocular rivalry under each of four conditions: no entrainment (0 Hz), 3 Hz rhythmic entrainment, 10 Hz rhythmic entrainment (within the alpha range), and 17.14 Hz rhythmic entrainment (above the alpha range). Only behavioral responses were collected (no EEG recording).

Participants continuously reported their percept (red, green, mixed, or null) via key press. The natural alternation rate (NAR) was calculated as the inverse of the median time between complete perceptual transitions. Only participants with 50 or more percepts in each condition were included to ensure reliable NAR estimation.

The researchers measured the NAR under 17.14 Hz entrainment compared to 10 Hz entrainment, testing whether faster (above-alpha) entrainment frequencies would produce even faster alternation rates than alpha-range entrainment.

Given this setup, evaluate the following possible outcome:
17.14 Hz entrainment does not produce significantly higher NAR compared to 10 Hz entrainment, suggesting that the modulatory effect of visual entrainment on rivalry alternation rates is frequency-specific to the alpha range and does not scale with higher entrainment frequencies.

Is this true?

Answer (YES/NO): YES